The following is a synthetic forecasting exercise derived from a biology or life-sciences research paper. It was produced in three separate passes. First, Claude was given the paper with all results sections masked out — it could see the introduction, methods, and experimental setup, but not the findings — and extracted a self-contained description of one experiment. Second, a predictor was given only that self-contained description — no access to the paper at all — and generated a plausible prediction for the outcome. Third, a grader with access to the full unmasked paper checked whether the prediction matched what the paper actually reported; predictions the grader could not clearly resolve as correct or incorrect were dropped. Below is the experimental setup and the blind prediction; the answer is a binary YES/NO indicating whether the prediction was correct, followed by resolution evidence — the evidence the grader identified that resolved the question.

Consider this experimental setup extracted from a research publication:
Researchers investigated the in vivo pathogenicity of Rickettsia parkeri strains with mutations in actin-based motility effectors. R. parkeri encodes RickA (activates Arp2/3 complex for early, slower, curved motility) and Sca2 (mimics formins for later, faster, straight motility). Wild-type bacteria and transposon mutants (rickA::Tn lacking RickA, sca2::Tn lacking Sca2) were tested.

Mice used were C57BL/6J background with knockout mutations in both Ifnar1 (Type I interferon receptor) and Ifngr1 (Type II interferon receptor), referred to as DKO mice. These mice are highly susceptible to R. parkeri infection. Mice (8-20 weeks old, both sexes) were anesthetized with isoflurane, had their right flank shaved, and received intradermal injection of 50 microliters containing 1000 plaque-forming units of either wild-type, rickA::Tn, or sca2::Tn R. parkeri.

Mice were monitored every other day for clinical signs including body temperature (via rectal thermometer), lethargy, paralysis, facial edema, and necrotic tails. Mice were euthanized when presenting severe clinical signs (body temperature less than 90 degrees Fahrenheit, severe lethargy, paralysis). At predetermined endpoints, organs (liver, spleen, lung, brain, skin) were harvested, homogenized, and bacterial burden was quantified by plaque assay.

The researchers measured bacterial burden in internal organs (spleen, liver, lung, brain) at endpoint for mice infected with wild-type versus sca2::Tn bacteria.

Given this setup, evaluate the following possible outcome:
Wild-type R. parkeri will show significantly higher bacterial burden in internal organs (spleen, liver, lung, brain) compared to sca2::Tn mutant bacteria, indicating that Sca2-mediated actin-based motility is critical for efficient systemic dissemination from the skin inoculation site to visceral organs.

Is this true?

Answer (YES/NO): YES